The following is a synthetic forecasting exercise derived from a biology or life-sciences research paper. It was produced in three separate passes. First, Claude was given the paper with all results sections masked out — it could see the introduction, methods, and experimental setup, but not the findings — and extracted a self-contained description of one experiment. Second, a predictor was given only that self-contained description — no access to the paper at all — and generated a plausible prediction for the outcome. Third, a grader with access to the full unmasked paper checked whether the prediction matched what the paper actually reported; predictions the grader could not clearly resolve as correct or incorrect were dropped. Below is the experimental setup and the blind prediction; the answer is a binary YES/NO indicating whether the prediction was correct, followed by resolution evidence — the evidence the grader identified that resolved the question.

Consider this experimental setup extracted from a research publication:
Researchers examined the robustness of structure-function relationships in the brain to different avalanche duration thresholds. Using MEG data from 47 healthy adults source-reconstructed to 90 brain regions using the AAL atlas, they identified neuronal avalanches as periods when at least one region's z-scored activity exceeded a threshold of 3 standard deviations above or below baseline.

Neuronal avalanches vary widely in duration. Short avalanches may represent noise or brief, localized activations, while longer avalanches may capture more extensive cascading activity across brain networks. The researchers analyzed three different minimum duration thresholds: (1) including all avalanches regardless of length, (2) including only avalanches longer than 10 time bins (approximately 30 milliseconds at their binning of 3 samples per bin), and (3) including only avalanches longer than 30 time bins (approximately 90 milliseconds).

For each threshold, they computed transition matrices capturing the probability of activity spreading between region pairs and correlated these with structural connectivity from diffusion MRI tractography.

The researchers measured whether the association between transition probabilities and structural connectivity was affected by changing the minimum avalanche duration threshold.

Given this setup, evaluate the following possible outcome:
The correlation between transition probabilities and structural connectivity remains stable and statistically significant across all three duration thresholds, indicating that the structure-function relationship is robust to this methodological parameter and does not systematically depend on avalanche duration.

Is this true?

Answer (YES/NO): YES